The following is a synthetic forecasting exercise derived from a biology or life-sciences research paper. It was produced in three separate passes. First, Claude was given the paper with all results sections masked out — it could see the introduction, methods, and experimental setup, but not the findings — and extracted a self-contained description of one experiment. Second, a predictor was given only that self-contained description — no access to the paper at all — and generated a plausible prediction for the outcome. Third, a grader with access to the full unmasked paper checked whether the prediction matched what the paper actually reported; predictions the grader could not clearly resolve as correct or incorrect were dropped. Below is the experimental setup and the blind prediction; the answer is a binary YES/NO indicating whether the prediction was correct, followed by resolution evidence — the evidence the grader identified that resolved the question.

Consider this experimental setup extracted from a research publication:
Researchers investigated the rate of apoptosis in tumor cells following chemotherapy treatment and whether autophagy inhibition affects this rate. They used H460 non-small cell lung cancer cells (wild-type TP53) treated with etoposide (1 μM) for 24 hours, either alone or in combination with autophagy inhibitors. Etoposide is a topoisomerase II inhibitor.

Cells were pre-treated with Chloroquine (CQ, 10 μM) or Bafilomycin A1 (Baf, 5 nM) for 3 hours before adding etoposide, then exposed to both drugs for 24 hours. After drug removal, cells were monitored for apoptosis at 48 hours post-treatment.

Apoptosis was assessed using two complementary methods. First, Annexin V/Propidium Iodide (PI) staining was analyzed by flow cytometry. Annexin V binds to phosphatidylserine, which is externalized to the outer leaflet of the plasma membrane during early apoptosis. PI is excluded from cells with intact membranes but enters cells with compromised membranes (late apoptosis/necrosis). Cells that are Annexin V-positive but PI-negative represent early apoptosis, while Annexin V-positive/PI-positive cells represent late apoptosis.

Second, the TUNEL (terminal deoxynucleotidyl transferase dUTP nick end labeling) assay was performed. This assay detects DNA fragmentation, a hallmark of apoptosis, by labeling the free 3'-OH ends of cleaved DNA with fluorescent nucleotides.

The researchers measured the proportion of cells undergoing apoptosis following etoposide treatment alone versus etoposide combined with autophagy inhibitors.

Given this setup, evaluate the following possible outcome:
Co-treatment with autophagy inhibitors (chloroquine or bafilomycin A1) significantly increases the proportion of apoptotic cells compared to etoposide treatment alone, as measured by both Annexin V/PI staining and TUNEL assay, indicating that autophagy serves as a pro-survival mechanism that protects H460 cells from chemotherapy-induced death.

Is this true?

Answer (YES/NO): NO